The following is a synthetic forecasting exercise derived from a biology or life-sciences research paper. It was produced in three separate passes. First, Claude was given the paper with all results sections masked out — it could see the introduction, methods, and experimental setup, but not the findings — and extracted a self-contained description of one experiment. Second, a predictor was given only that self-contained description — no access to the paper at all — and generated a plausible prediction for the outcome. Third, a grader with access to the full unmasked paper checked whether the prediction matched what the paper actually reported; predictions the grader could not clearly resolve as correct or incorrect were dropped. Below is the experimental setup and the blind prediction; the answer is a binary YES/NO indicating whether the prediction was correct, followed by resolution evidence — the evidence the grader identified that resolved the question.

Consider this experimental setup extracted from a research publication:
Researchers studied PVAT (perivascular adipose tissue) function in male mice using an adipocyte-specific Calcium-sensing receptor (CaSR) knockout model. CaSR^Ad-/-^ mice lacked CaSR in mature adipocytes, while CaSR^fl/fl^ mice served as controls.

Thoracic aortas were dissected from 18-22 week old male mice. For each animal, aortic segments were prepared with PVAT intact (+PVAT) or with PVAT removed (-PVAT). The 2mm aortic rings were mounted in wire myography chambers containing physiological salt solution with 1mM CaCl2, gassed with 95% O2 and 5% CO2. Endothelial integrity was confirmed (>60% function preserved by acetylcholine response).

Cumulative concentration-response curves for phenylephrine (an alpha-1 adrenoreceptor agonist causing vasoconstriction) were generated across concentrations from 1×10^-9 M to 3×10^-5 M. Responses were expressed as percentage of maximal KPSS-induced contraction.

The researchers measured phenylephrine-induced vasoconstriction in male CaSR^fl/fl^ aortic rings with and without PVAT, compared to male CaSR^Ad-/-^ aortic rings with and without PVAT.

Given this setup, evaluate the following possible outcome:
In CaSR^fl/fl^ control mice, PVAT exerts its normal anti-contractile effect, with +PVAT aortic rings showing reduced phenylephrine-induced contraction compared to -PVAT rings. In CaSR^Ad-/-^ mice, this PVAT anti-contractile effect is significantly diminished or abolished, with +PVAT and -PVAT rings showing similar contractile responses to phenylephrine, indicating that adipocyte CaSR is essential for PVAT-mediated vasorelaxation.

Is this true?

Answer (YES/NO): NO